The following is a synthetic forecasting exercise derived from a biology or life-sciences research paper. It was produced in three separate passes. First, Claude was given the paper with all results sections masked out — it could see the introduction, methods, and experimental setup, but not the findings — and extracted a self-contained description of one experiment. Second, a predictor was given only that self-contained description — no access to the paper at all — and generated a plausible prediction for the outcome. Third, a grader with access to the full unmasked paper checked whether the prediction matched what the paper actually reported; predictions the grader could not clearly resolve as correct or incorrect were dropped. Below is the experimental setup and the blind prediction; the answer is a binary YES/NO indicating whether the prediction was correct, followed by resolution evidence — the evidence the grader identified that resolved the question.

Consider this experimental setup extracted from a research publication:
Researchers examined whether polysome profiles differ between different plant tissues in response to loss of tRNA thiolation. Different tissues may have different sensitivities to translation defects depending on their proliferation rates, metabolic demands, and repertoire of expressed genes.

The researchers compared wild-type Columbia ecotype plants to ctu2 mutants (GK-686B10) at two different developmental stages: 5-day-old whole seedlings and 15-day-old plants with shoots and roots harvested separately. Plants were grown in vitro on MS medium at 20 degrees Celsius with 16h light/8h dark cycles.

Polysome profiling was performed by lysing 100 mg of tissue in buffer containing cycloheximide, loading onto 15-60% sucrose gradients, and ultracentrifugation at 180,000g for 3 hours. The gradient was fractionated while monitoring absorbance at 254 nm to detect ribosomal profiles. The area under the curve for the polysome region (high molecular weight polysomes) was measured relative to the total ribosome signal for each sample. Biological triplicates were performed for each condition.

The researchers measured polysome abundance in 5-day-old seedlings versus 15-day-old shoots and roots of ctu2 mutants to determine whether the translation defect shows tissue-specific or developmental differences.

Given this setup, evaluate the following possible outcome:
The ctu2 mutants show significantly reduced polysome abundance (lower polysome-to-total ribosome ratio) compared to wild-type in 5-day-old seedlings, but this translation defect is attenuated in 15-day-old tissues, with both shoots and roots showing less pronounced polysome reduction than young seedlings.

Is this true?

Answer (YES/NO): NO